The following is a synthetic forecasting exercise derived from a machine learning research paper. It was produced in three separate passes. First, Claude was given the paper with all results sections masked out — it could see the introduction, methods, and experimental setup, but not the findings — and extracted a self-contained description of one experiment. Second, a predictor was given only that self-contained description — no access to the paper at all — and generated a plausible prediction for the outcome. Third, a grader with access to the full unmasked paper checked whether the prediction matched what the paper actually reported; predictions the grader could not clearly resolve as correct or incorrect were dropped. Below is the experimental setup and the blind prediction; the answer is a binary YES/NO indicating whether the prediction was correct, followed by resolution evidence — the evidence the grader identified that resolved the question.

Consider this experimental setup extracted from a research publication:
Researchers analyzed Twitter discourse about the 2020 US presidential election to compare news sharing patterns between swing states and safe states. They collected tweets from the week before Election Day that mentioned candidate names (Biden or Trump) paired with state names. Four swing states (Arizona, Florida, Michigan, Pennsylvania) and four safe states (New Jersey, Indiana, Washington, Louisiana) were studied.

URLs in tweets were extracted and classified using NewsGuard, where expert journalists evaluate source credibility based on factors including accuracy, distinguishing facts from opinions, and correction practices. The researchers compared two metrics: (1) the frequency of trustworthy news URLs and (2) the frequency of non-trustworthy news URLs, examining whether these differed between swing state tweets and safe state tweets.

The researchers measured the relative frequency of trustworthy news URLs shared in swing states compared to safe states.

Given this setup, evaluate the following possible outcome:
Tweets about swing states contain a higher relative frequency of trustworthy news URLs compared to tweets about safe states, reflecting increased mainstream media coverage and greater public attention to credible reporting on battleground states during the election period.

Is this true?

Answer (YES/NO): NO